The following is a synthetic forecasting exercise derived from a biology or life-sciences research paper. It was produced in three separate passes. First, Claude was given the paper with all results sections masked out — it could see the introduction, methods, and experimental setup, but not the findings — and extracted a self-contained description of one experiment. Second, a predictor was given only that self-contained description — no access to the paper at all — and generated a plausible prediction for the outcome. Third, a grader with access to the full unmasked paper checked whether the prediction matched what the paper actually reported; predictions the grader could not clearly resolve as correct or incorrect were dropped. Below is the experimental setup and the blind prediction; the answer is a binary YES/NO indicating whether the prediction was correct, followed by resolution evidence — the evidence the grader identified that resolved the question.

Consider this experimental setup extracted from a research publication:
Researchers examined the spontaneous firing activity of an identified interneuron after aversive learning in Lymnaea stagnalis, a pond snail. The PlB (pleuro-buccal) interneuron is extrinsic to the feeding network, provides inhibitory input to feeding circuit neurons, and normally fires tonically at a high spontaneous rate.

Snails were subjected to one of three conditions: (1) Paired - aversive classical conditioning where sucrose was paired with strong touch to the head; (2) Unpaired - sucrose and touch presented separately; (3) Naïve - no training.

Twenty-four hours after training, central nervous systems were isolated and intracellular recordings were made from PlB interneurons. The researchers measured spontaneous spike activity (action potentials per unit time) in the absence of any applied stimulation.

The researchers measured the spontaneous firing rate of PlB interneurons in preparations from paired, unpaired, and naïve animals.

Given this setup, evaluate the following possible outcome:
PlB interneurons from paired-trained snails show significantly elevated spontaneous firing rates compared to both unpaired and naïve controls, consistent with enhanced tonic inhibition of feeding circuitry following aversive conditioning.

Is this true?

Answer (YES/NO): NO